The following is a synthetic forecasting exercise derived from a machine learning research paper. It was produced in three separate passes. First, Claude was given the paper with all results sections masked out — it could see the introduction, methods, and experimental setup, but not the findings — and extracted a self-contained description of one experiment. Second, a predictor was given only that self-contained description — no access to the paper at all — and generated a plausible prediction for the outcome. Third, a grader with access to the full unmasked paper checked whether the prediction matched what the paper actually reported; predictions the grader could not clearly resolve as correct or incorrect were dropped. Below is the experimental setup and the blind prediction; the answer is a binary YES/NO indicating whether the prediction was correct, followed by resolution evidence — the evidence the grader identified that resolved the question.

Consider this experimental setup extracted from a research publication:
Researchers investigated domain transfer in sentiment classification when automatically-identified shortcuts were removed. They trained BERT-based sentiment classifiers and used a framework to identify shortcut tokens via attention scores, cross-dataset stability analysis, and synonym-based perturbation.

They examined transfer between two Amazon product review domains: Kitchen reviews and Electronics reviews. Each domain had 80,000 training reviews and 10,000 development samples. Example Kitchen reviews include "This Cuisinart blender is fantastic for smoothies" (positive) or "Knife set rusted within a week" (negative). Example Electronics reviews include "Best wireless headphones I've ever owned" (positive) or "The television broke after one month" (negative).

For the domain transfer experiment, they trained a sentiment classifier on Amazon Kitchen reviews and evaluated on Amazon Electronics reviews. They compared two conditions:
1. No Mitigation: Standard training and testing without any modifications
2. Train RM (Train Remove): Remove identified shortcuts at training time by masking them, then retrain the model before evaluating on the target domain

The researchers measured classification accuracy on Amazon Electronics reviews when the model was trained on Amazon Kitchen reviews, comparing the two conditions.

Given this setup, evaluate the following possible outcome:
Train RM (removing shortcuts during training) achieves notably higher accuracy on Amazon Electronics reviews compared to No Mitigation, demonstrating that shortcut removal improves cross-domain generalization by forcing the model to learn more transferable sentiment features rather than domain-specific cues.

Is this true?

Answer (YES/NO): NO